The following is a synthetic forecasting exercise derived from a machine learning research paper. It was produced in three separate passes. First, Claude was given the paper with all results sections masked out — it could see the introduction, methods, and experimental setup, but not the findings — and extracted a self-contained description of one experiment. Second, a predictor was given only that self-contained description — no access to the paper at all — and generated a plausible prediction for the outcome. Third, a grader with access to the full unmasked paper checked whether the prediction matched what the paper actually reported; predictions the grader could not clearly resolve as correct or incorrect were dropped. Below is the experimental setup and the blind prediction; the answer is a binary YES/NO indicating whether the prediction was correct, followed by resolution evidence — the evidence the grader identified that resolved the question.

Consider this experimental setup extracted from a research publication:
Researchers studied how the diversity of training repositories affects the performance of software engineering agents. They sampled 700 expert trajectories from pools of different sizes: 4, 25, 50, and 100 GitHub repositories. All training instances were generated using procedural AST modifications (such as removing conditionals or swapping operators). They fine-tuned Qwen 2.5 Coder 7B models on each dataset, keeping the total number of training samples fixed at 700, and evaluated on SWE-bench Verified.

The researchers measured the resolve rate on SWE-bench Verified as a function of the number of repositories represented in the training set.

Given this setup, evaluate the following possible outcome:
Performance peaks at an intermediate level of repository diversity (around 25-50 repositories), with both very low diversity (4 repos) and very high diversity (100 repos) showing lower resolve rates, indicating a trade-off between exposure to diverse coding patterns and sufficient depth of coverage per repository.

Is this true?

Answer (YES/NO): NO